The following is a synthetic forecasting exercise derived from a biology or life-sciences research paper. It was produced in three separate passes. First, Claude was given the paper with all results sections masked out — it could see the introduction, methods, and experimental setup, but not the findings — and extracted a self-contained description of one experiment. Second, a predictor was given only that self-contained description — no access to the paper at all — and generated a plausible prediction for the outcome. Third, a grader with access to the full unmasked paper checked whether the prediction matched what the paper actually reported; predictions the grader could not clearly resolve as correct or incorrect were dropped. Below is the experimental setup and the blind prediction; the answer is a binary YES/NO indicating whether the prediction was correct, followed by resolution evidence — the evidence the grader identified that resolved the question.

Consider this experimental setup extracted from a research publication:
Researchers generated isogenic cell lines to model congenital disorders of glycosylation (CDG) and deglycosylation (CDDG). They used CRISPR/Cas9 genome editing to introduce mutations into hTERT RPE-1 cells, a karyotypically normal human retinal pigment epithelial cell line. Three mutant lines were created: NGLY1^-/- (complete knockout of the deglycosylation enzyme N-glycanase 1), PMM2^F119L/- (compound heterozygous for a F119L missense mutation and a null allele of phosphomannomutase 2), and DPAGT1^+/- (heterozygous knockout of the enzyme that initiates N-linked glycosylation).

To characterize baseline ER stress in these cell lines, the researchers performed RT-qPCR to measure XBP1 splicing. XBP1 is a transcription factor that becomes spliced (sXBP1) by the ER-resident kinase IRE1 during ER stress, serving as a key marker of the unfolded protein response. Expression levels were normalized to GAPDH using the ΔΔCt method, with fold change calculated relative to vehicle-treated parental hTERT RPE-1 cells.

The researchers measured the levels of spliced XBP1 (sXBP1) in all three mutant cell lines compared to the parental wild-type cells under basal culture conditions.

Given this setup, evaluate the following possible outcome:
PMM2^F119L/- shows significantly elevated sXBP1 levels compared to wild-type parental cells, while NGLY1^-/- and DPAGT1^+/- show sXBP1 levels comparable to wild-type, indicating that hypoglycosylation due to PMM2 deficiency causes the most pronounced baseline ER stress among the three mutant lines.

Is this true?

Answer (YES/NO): NO